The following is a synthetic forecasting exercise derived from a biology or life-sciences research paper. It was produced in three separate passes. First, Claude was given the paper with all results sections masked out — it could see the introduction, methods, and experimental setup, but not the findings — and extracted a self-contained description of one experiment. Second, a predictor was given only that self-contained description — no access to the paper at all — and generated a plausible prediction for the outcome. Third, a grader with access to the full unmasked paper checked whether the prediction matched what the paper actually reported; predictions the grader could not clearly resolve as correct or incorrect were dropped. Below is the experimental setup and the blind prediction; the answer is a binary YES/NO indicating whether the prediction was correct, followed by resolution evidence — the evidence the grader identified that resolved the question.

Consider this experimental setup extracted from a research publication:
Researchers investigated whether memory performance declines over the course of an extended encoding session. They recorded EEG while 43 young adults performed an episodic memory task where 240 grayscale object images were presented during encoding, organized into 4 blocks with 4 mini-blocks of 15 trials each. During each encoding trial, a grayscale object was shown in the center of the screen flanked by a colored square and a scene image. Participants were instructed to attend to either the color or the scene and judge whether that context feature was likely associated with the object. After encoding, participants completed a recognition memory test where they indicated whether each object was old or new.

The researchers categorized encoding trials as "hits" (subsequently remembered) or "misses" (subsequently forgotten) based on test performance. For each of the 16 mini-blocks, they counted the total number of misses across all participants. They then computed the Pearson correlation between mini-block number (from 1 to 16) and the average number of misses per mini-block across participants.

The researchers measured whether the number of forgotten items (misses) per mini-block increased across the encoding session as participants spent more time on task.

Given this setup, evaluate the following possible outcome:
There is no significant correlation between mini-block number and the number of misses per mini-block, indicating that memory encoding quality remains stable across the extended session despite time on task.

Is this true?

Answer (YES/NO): YES